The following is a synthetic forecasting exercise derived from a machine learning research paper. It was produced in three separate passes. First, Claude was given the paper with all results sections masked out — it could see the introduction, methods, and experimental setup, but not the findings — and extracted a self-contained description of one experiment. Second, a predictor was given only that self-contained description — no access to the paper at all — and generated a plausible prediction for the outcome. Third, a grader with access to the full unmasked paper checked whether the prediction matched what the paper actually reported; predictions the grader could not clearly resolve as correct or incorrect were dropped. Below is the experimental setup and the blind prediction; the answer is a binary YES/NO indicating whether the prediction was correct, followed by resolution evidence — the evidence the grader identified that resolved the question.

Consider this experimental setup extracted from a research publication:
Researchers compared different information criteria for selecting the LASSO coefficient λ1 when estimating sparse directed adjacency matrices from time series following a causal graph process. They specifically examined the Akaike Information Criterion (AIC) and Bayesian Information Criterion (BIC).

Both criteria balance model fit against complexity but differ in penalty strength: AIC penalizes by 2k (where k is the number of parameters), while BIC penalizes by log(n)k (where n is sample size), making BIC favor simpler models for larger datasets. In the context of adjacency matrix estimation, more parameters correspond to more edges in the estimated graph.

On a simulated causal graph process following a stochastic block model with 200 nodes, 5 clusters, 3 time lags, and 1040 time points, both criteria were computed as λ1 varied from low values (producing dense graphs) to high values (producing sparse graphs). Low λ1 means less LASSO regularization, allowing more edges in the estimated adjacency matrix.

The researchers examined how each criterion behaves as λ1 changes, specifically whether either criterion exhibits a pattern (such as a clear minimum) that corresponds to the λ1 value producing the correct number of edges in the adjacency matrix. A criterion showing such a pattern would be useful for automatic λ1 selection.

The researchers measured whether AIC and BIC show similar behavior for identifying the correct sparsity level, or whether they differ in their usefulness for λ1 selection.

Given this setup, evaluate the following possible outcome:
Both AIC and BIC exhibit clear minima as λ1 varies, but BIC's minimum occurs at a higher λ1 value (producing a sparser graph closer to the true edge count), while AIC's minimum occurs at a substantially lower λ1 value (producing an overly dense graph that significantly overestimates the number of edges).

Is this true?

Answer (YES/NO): NO